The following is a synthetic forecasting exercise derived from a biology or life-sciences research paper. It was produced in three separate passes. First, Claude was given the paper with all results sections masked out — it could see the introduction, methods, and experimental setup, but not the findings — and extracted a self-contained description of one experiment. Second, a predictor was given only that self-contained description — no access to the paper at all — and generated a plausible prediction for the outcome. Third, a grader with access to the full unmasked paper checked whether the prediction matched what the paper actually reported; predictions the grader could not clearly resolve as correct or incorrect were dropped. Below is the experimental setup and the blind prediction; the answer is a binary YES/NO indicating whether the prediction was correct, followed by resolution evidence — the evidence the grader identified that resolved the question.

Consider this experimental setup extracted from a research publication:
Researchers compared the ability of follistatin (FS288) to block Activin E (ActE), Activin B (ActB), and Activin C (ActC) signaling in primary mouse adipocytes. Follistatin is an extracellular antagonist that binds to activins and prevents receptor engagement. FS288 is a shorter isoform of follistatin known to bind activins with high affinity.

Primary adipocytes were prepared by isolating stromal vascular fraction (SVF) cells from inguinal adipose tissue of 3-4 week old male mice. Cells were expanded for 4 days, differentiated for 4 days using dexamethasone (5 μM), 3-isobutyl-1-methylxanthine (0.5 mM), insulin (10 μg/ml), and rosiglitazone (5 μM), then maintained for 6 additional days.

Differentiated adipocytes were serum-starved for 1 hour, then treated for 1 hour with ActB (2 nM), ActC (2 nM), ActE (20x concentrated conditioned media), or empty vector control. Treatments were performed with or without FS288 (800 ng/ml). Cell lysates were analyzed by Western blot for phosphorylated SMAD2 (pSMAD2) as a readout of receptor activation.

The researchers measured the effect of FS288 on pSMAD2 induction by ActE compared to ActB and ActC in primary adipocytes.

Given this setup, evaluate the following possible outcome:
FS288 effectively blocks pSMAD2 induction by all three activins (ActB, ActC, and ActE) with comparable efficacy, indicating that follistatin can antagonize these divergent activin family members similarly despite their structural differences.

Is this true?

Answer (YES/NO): NO